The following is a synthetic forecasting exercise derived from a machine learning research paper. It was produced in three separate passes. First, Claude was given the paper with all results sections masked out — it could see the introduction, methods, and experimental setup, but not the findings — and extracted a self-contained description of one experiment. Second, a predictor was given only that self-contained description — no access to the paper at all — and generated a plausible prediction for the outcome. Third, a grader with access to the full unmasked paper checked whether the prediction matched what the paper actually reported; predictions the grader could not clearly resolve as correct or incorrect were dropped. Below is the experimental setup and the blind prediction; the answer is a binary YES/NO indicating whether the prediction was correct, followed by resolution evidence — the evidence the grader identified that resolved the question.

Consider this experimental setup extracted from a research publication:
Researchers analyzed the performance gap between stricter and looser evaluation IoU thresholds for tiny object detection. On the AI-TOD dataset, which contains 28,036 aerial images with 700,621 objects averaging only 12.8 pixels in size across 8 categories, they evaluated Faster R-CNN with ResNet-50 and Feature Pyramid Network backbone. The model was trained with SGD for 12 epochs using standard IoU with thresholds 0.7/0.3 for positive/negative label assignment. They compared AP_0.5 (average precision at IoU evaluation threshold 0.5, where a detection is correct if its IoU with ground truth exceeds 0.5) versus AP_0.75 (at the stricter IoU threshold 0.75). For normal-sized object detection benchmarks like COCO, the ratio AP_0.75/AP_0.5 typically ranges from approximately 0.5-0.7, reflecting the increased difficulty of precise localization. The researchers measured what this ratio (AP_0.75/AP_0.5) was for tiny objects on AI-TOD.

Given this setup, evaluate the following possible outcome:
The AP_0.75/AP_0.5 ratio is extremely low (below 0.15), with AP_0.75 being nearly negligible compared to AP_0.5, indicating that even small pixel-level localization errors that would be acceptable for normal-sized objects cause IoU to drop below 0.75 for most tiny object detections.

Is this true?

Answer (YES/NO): NO